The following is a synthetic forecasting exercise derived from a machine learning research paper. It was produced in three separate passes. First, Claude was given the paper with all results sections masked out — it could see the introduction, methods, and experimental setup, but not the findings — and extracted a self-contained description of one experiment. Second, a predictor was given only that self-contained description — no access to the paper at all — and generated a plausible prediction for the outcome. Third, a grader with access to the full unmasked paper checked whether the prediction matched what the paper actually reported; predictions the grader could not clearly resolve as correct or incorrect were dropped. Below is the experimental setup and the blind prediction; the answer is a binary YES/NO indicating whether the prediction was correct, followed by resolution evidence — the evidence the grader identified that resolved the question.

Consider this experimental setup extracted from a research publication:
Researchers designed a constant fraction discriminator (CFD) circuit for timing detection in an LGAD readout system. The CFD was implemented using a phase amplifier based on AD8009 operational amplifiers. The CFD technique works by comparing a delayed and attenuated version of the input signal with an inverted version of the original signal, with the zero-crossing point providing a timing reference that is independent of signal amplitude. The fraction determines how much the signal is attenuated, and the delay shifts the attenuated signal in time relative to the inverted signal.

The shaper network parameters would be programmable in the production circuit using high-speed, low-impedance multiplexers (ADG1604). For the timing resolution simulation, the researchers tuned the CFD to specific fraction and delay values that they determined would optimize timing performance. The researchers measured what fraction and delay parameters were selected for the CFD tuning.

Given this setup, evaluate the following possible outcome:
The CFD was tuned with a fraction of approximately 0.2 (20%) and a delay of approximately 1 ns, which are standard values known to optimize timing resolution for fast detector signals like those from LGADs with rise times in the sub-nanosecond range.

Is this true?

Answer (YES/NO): NO